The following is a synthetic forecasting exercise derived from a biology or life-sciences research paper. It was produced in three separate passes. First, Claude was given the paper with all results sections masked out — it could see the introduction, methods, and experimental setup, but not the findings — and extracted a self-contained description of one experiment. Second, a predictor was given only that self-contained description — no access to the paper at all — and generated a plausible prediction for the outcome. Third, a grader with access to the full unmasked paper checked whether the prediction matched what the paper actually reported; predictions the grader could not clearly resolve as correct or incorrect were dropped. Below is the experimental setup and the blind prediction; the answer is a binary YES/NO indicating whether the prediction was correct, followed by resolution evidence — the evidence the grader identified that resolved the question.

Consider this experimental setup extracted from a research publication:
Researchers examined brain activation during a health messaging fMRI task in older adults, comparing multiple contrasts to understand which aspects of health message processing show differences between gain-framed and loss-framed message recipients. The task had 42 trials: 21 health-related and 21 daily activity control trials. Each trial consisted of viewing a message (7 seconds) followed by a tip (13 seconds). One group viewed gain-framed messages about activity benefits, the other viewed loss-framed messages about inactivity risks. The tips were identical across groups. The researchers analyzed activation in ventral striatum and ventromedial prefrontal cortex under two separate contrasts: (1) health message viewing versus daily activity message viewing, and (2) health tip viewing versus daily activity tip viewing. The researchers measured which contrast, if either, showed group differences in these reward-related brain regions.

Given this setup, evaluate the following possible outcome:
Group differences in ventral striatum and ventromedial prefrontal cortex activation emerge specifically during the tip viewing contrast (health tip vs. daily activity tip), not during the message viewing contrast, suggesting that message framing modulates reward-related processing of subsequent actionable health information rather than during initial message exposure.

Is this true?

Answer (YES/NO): NO